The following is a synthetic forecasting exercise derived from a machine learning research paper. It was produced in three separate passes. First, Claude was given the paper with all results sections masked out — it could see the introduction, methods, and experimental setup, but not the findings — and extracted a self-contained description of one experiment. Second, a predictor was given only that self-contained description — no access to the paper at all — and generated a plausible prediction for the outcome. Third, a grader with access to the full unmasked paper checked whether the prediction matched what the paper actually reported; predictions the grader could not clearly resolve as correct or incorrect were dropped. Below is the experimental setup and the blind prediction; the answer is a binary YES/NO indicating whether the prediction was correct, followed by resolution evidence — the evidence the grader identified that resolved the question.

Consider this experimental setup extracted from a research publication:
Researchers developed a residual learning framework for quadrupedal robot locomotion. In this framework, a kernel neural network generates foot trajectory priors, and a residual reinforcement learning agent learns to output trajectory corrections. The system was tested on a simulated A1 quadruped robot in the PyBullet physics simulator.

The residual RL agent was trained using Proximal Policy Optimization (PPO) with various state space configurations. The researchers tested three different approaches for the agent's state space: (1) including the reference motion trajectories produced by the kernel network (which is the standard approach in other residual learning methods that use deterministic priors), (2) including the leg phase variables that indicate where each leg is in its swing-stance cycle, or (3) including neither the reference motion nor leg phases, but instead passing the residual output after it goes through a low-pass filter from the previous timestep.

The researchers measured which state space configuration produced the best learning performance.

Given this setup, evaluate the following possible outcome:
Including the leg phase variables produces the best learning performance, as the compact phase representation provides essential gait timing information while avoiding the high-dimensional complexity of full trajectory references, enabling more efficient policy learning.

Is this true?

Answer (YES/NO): NO